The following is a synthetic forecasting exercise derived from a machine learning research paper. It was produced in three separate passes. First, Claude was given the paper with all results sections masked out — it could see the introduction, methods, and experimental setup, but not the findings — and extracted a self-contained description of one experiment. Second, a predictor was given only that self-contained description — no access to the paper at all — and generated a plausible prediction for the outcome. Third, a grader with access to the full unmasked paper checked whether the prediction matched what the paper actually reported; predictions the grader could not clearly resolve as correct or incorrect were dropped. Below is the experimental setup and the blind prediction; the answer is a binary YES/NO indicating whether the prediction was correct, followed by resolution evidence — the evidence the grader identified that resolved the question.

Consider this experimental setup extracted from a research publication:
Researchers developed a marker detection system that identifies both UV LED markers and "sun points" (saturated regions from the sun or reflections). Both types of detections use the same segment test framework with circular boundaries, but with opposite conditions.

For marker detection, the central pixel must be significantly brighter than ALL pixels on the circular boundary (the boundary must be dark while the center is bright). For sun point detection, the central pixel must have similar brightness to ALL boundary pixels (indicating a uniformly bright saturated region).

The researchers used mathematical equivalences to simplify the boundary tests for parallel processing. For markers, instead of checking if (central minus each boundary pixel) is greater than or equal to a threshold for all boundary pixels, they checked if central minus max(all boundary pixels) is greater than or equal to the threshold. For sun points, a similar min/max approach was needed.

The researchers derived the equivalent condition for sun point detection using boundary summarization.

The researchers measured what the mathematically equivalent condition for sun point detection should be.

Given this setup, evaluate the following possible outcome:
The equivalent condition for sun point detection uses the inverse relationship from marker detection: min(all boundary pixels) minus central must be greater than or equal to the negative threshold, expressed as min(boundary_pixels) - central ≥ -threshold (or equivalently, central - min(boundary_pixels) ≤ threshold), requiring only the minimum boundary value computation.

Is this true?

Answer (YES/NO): NO